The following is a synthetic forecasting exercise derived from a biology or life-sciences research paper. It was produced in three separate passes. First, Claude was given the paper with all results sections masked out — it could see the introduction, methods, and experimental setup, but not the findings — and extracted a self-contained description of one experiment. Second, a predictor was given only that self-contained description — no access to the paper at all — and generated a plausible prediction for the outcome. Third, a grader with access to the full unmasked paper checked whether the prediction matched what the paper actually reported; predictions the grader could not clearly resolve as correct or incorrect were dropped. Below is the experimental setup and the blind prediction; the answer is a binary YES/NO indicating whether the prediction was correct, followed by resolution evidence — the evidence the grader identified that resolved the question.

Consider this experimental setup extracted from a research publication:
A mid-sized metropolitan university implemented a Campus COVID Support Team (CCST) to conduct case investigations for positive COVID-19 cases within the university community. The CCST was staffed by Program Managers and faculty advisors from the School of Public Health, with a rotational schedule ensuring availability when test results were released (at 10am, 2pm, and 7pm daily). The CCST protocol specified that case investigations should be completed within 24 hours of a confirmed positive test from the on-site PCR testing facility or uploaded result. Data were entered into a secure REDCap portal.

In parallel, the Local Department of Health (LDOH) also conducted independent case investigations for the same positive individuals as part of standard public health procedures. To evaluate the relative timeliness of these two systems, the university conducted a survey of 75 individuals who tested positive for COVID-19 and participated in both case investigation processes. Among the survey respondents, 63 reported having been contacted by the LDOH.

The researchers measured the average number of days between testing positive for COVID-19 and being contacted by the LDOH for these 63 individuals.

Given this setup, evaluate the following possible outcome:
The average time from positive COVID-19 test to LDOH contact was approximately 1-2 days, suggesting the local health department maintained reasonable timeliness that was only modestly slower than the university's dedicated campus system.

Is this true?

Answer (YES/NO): NO